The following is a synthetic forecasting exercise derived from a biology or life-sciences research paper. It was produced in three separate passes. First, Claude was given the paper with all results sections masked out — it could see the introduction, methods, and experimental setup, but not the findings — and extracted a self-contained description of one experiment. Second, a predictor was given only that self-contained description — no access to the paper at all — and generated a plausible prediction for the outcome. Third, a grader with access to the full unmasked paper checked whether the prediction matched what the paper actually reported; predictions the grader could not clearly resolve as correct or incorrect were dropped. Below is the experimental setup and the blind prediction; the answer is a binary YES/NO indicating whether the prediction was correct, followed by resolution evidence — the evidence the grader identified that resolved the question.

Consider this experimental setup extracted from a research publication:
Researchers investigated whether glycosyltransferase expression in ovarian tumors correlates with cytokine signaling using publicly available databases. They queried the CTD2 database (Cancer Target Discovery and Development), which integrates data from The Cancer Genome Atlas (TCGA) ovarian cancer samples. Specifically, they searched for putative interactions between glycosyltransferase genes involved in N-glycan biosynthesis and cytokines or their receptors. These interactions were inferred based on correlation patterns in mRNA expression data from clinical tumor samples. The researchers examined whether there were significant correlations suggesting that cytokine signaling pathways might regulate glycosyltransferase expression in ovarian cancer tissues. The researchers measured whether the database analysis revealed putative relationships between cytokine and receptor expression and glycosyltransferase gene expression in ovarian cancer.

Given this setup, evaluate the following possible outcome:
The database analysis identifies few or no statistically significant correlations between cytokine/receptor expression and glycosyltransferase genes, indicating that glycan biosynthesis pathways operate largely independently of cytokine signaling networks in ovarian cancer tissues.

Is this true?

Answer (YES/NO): NO